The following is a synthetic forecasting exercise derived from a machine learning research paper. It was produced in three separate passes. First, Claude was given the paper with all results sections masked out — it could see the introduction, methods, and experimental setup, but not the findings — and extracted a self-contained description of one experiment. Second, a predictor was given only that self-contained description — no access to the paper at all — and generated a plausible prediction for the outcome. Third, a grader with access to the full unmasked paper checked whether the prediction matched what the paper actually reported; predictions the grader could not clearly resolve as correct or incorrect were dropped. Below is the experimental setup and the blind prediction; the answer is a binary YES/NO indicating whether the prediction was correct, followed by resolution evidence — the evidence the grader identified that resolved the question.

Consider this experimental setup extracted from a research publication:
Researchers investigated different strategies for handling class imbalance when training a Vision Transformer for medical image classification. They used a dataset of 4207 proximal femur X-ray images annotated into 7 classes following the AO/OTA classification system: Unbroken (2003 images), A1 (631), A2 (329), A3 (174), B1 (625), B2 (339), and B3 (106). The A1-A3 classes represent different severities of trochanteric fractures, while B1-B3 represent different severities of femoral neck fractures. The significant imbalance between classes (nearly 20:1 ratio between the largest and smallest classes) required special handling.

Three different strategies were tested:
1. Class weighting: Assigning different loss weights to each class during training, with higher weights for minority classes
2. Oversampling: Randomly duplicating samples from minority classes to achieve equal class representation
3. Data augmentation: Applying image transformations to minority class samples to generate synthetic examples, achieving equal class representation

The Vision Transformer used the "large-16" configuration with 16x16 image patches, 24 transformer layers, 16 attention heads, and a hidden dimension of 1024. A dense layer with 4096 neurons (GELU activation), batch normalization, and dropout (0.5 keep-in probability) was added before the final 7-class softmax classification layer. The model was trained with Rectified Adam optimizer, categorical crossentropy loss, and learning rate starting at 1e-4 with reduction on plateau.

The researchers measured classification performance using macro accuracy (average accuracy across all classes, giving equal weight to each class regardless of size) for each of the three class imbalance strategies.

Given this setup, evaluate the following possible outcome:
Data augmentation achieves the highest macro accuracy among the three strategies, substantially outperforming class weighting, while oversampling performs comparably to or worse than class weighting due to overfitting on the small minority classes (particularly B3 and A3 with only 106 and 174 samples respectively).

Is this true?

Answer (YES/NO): NO